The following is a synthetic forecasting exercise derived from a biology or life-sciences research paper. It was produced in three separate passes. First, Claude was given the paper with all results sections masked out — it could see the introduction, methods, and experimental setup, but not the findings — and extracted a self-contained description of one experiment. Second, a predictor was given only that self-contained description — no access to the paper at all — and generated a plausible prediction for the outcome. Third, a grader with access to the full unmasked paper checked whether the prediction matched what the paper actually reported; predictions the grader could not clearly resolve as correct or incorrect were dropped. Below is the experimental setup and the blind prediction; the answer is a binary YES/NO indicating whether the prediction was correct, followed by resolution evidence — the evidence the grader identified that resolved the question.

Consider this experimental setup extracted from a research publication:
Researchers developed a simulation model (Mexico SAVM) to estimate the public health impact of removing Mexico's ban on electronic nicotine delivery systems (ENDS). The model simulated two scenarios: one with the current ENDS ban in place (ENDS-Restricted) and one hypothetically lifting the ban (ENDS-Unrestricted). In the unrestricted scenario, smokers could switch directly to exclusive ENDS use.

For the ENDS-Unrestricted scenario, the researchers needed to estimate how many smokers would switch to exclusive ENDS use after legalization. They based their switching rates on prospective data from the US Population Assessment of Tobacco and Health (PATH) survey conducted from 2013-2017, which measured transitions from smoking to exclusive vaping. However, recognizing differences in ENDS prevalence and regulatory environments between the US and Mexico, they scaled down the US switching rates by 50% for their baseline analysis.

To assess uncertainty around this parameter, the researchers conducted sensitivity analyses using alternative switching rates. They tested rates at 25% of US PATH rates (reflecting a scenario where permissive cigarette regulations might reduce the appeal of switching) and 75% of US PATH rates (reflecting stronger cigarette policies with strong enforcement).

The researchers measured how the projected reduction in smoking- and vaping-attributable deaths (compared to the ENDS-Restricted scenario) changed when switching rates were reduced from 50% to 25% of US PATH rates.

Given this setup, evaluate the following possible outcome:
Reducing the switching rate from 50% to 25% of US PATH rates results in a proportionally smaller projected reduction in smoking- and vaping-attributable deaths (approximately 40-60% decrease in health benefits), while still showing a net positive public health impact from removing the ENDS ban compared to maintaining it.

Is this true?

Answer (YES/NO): YES